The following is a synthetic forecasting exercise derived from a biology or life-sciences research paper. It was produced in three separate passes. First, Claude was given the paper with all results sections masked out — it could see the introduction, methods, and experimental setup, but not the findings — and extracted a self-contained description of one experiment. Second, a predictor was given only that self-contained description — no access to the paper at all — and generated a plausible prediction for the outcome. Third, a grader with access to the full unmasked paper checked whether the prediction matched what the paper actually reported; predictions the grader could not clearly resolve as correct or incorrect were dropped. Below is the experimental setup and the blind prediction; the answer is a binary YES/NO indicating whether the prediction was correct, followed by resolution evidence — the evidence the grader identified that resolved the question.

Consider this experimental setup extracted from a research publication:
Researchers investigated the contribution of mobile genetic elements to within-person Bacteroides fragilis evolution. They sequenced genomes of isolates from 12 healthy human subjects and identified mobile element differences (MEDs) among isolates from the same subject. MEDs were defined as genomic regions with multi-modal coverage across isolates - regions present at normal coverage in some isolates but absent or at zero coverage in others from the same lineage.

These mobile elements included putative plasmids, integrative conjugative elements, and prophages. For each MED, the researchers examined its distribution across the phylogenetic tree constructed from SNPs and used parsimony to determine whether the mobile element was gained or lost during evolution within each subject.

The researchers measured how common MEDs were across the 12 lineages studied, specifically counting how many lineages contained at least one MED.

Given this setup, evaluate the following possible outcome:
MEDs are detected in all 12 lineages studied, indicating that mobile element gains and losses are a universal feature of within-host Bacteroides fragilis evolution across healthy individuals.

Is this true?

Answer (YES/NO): NO